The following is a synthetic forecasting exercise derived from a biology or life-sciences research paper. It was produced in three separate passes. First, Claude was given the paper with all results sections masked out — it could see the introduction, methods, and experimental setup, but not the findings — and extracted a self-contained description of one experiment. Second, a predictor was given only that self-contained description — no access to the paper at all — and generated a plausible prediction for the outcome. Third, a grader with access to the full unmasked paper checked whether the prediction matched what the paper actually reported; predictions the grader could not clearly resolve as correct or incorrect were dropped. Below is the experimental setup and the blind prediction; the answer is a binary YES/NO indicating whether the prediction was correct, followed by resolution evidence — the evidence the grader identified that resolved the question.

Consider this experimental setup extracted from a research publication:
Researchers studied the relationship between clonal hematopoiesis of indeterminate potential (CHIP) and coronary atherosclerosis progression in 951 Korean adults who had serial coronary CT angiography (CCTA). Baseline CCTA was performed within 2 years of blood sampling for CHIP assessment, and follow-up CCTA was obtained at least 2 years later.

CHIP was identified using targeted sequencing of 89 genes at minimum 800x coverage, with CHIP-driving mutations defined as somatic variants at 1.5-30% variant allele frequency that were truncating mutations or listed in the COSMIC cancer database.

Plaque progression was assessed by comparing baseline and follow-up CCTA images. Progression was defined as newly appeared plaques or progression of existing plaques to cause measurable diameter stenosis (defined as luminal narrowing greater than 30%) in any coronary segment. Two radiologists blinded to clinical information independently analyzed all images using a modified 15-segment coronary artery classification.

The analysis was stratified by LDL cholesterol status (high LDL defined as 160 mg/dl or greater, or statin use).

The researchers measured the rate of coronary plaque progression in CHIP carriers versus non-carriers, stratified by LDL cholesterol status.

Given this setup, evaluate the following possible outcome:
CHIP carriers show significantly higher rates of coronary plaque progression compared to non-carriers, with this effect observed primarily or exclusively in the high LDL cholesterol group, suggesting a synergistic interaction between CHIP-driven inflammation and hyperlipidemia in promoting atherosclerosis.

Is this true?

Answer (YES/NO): YES